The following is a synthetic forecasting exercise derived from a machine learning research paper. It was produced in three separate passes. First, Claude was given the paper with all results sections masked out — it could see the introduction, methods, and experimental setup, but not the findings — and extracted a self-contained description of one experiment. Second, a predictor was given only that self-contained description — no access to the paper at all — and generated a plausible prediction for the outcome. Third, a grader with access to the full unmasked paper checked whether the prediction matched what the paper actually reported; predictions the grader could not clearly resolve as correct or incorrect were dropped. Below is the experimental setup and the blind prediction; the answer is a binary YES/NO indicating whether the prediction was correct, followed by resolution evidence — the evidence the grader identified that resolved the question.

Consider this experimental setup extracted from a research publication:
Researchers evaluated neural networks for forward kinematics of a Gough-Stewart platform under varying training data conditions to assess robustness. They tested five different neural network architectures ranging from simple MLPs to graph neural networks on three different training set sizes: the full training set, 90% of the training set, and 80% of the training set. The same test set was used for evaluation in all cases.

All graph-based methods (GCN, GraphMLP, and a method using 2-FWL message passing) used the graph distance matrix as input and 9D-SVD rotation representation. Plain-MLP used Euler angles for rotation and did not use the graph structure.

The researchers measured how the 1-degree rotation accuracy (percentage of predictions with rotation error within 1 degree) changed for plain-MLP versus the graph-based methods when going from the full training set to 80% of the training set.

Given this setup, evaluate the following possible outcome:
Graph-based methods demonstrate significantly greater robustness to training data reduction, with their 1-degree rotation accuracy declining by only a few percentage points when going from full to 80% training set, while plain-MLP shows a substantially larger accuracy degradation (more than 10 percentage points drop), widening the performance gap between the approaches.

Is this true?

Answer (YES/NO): NO